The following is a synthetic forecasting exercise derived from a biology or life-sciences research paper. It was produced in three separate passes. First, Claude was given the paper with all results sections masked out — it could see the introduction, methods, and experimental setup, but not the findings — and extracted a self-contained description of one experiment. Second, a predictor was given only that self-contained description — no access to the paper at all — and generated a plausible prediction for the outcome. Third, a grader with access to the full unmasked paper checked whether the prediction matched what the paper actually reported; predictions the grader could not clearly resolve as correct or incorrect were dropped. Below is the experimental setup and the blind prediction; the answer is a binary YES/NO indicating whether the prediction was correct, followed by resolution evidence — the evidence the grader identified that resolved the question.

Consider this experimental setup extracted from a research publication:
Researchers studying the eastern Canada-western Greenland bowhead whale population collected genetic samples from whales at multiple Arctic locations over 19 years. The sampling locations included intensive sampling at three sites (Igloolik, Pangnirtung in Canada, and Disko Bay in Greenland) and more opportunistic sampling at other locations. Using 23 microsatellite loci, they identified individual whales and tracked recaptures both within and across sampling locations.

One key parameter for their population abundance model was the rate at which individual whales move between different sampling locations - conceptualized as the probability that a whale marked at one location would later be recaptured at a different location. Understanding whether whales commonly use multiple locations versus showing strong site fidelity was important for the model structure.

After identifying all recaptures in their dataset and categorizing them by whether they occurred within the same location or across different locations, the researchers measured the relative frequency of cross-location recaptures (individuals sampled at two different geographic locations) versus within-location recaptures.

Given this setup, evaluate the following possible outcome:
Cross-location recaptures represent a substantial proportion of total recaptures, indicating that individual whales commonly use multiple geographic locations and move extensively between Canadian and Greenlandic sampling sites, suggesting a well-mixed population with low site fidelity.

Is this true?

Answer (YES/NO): NO